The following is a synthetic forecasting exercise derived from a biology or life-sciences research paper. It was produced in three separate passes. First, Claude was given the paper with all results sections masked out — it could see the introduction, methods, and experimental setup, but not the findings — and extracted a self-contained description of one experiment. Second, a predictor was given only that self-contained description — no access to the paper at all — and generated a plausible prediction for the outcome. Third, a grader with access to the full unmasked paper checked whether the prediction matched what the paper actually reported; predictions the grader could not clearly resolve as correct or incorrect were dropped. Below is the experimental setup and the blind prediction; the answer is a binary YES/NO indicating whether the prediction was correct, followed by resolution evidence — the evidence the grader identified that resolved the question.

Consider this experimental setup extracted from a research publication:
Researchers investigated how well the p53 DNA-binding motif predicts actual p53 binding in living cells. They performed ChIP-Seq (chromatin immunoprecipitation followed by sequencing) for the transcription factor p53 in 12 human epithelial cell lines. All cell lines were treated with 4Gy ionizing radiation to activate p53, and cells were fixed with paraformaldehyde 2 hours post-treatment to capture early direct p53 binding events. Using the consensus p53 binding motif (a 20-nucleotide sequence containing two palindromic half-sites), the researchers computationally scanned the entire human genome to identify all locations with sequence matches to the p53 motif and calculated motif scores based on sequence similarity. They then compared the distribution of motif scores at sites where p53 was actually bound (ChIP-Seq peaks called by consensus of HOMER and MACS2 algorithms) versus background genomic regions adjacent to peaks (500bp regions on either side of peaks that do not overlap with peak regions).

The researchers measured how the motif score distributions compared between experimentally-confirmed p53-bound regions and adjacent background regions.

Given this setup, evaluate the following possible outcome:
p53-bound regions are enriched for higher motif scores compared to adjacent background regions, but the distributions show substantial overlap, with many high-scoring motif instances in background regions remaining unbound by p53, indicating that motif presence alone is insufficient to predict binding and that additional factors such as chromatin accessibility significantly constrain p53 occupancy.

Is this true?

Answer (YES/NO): YES